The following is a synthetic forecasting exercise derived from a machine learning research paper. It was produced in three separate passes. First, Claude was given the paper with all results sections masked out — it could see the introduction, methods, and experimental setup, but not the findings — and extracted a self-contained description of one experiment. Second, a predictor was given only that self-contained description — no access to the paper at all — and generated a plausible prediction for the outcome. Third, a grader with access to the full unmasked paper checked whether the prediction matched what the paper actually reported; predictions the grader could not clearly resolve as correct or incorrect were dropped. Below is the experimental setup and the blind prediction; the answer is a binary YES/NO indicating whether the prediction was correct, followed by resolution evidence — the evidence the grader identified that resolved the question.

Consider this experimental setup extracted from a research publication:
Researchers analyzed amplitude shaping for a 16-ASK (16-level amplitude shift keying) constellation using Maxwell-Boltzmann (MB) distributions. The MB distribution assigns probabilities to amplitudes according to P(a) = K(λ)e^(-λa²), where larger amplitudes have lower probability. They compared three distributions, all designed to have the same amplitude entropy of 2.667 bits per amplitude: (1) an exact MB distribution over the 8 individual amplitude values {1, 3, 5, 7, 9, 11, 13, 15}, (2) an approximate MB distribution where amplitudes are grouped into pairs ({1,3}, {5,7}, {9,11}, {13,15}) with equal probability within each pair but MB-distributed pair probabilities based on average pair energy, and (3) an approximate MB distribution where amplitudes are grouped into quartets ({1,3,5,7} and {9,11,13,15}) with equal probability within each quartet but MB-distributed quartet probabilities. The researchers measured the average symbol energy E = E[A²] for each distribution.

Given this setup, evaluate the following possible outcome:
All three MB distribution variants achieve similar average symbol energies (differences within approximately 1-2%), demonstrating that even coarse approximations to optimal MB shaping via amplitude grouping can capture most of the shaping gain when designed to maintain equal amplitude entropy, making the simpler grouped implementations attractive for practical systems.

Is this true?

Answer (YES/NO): NO